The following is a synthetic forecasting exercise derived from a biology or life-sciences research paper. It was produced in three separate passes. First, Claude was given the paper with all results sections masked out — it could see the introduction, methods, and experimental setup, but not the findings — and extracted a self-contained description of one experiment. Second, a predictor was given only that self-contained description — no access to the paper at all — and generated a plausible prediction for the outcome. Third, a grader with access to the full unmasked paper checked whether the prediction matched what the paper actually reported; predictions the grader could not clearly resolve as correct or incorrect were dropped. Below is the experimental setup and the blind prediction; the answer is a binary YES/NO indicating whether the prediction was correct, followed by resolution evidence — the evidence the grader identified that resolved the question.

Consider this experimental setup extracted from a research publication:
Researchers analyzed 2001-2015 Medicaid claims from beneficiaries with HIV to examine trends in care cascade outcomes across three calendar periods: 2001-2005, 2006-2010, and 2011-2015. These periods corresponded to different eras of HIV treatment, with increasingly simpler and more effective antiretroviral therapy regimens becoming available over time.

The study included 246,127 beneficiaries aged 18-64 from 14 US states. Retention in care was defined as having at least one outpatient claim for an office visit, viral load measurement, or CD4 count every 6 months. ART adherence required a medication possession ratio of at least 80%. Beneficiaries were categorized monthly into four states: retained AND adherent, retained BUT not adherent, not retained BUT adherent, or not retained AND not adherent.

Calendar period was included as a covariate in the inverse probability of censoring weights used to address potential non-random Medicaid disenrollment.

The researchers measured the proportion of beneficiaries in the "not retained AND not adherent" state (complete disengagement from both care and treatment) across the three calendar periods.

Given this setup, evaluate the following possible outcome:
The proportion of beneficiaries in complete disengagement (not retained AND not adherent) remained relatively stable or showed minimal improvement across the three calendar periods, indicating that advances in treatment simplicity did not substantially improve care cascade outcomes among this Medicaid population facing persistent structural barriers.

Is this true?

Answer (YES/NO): NO